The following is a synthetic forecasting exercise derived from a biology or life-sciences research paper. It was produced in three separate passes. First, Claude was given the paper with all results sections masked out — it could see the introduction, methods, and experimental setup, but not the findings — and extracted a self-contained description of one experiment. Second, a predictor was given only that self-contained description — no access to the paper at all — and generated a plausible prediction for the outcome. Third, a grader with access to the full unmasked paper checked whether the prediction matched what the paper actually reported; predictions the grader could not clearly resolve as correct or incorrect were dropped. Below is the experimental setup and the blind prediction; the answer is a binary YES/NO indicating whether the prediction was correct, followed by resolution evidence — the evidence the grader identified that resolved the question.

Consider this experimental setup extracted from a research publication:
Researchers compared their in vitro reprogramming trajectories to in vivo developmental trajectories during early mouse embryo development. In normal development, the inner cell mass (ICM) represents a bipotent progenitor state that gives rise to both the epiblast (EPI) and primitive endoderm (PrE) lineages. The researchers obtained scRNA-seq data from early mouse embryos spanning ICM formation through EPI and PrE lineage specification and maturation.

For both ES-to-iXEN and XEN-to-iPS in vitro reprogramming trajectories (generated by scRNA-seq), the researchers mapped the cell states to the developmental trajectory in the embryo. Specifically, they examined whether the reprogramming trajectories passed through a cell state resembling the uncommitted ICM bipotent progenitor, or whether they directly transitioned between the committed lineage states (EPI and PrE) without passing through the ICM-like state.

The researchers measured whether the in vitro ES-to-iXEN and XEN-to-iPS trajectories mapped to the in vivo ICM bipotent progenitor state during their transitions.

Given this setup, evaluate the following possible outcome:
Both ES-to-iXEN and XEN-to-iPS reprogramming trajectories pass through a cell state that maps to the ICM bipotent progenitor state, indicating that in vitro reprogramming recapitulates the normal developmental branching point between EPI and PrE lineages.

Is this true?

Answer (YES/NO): NO